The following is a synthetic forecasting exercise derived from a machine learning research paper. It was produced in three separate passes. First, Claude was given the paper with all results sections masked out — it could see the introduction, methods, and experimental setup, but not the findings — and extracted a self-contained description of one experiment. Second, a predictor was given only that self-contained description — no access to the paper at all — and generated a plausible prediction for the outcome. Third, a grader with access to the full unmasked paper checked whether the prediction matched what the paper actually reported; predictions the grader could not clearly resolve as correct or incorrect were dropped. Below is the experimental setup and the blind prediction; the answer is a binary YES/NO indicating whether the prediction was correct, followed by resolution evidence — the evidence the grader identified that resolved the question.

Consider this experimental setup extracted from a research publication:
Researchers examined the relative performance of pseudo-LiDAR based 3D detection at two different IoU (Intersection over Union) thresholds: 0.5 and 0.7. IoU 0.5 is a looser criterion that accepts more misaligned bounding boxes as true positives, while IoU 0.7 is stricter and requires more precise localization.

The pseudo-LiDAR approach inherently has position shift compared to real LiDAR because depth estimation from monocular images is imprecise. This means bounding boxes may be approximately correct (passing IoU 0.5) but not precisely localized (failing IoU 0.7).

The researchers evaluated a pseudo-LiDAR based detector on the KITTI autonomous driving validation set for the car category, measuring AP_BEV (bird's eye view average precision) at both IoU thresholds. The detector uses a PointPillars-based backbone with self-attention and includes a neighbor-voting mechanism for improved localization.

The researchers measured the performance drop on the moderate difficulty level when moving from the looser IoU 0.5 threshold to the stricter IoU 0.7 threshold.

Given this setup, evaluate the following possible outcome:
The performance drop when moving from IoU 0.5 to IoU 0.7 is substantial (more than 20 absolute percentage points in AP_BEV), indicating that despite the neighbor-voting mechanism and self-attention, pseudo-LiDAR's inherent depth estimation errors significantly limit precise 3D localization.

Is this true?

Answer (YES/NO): YES